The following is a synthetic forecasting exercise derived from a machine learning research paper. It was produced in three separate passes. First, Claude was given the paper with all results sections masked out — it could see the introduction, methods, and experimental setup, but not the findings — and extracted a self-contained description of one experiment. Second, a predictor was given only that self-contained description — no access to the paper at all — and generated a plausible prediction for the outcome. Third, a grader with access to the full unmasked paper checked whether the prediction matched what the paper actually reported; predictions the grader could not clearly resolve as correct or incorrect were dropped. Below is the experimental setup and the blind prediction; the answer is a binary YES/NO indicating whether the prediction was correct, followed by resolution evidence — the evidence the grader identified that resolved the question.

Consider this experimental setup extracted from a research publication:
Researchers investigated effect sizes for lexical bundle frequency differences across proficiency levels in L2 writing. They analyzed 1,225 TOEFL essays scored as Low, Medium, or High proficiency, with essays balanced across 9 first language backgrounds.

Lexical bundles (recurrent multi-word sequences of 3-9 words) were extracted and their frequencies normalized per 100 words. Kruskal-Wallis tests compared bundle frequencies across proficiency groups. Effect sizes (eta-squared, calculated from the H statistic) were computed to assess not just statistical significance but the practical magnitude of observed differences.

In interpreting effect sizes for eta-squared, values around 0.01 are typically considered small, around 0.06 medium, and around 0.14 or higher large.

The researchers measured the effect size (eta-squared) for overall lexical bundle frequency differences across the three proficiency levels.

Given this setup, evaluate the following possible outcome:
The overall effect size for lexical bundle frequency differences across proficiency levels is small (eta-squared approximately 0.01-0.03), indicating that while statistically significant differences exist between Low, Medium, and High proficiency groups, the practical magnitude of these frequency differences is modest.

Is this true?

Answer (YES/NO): NO